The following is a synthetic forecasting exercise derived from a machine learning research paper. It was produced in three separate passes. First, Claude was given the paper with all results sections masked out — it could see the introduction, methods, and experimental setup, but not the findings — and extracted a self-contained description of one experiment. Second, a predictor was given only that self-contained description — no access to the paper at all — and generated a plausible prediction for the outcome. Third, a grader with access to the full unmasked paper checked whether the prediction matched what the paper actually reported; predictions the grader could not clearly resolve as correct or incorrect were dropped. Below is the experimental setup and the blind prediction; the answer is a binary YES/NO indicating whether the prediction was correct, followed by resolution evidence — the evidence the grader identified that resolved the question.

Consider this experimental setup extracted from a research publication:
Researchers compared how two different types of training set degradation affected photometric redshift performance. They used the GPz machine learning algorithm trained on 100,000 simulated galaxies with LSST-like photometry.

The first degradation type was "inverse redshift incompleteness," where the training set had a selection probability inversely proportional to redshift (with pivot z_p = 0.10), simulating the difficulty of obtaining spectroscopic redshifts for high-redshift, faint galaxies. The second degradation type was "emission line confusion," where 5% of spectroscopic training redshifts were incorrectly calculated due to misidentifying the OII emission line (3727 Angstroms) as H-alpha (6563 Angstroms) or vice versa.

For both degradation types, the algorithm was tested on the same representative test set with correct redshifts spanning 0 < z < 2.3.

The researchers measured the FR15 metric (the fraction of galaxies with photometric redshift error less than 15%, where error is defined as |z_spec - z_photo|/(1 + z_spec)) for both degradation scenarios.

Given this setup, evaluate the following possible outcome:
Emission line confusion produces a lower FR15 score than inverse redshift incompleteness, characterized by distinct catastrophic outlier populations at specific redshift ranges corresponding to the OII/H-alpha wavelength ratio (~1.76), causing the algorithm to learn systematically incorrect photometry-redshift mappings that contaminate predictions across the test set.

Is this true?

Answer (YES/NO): YES